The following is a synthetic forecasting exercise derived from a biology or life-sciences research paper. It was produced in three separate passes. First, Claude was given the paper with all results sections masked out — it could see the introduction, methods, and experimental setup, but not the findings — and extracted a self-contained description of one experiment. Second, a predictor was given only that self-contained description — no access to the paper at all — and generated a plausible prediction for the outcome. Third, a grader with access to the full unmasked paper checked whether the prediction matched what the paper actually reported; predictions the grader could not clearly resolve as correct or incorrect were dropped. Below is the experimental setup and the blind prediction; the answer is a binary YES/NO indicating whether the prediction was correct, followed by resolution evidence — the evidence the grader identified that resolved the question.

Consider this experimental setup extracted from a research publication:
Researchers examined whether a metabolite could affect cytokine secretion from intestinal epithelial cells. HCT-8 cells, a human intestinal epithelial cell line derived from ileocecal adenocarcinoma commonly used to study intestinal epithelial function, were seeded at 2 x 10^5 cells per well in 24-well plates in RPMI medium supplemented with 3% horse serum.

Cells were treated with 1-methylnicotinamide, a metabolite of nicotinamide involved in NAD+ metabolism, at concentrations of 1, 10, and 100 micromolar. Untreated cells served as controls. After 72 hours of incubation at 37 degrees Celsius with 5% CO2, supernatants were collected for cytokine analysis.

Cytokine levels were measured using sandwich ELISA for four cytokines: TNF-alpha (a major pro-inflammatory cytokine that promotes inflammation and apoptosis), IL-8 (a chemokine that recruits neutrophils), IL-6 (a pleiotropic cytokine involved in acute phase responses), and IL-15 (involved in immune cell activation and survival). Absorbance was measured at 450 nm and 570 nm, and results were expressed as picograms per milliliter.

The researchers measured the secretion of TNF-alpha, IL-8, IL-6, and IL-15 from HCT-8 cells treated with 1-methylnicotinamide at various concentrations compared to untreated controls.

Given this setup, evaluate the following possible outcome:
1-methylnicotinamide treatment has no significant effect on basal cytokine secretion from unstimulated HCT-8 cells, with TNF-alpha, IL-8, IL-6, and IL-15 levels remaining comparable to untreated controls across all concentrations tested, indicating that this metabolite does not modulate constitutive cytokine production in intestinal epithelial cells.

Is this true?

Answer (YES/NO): NO